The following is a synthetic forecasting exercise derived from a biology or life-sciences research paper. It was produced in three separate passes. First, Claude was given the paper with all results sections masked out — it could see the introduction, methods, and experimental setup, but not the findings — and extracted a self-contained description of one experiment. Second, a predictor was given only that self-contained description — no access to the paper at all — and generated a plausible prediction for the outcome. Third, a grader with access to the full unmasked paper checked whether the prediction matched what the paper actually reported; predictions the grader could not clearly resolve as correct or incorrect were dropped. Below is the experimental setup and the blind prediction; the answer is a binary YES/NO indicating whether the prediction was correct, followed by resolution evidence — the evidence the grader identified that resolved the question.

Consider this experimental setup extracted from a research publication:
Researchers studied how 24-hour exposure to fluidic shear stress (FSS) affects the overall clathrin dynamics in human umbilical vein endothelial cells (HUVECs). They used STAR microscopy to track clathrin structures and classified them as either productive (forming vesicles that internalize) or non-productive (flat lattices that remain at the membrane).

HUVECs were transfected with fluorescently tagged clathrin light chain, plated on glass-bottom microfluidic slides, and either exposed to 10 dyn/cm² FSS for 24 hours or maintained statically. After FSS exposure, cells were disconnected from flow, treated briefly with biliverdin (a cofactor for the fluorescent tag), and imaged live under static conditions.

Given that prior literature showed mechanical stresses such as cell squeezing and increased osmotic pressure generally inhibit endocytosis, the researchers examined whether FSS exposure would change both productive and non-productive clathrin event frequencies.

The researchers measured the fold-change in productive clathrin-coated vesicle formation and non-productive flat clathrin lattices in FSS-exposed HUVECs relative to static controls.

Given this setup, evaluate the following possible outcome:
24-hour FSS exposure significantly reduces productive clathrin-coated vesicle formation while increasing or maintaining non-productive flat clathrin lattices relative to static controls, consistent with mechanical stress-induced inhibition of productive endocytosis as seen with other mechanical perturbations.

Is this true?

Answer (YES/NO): NO